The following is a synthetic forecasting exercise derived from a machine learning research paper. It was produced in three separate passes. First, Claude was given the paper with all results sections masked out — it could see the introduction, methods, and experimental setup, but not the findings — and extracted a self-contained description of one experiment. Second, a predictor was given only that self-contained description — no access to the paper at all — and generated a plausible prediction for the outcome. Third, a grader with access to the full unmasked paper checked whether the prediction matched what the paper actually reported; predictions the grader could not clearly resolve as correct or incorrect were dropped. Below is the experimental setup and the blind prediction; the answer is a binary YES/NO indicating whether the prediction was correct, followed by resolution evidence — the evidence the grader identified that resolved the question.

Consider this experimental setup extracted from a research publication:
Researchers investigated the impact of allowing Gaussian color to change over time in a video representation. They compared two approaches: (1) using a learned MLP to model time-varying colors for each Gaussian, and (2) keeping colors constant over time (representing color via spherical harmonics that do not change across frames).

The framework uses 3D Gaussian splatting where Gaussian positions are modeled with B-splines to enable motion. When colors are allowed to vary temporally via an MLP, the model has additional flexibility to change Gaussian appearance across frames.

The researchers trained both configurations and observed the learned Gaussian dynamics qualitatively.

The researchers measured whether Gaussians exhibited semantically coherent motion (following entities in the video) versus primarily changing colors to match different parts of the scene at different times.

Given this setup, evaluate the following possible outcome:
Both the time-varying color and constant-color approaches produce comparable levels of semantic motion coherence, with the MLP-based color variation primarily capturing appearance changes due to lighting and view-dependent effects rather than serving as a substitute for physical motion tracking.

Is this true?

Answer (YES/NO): NO